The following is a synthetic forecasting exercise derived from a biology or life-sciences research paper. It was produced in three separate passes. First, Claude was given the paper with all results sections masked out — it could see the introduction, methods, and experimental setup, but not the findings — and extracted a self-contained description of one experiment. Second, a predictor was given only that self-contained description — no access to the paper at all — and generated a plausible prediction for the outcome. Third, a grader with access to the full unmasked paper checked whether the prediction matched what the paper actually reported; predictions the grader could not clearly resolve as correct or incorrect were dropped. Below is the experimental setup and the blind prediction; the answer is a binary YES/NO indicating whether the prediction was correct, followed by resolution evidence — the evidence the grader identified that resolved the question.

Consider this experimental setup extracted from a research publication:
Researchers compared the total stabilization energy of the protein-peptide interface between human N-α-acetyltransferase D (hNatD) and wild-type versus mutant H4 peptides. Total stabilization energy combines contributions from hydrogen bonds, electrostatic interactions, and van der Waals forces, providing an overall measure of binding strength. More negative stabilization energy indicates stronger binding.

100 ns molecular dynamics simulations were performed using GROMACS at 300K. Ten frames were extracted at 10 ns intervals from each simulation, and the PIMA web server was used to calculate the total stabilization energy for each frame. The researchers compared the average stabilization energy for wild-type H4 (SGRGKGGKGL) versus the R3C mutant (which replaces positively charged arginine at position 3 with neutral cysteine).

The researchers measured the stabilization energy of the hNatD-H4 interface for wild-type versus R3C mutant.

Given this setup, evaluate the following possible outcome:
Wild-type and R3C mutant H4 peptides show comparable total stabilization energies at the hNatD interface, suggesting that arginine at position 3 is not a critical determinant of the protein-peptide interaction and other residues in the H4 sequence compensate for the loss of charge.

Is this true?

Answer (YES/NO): NO